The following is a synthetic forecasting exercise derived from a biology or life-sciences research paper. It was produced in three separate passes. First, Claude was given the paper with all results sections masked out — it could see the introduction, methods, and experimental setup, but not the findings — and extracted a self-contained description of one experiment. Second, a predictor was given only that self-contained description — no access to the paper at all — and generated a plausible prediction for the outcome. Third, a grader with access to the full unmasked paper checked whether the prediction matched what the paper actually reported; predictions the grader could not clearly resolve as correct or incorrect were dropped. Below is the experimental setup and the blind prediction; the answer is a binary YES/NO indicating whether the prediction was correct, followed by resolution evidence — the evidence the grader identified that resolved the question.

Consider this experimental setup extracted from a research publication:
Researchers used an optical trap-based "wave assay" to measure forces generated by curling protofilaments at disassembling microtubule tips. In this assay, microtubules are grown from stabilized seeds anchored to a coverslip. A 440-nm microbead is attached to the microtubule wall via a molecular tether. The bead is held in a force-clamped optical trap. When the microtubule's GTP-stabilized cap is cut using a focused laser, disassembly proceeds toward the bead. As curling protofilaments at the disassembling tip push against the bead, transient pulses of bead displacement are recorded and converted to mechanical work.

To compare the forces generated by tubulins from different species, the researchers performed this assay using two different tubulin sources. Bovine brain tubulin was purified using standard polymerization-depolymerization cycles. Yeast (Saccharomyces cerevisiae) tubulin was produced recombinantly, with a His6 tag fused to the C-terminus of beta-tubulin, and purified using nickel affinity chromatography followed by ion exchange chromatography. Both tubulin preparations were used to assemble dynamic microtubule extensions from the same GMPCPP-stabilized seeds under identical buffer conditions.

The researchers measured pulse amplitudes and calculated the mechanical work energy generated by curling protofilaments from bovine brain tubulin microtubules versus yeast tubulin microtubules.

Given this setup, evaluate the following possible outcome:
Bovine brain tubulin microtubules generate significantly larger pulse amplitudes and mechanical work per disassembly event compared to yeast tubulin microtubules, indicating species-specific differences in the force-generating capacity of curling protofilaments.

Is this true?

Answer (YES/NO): NO